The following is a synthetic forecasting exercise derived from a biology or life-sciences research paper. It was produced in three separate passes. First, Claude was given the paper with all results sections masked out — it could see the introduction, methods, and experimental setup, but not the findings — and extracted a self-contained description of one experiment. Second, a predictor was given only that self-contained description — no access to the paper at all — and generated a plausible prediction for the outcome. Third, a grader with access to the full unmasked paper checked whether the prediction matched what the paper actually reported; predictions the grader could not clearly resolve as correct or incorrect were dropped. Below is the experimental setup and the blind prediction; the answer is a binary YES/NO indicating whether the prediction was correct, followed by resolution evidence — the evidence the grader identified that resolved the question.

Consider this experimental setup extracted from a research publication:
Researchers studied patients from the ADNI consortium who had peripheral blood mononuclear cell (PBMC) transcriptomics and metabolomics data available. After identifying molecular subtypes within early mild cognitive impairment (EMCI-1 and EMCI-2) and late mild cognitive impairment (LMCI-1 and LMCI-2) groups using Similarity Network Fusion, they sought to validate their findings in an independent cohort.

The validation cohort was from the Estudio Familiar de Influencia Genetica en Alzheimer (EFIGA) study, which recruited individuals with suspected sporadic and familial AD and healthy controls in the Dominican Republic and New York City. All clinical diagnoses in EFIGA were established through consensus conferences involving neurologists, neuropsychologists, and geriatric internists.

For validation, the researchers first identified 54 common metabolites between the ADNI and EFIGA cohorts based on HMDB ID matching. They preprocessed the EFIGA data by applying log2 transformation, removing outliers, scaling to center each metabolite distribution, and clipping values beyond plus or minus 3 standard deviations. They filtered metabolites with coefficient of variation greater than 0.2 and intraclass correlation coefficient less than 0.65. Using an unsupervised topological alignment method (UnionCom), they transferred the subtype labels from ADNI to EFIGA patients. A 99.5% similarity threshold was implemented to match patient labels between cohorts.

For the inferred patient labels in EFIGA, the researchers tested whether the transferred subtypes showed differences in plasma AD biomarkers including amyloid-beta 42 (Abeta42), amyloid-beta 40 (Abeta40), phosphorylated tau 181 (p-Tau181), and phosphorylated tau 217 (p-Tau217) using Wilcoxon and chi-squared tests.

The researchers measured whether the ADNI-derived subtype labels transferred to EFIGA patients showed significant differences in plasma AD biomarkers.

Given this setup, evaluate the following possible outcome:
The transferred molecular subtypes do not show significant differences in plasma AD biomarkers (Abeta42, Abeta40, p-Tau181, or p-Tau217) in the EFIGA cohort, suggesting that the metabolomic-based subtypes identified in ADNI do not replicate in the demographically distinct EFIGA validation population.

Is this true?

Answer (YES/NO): NO